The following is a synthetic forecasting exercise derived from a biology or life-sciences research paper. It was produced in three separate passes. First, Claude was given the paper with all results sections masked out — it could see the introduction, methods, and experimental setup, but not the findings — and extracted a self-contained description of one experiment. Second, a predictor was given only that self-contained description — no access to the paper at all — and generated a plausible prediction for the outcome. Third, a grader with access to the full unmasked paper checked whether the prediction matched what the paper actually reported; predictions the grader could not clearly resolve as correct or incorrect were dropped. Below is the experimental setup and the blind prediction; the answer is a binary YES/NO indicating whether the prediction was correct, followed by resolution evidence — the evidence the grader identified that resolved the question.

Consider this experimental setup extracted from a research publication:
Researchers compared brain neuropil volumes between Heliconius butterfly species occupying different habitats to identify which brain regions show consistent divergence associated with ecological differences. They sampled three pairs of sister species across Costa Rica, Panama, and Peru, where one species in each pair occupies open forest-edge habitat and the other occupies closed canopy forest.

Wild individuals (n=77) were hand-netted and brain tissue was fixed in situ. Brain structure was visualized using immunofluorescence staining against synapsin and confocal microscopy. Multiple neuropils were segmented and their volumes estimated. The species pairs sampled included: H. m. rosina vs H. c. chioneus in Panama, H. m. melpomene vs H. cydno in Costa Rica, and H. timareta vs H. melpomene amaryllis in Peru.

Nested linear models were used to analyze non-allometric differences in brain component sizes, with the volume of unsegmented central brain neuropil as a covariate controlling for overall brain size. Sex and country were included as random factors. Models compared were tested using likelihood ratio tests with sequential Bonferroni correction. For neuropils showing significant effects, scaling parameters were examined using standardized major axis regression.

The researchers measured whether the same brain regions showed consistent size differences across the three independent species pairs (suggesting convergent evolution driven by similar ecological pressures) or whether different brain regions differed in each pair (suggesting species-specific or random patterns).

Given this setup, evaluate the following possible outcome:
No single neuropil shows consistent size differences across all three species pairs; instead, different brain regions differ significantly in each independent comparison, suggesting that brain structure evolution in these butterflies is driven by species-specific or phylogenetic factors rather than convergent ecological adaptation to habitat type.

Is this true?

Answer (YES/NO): NO